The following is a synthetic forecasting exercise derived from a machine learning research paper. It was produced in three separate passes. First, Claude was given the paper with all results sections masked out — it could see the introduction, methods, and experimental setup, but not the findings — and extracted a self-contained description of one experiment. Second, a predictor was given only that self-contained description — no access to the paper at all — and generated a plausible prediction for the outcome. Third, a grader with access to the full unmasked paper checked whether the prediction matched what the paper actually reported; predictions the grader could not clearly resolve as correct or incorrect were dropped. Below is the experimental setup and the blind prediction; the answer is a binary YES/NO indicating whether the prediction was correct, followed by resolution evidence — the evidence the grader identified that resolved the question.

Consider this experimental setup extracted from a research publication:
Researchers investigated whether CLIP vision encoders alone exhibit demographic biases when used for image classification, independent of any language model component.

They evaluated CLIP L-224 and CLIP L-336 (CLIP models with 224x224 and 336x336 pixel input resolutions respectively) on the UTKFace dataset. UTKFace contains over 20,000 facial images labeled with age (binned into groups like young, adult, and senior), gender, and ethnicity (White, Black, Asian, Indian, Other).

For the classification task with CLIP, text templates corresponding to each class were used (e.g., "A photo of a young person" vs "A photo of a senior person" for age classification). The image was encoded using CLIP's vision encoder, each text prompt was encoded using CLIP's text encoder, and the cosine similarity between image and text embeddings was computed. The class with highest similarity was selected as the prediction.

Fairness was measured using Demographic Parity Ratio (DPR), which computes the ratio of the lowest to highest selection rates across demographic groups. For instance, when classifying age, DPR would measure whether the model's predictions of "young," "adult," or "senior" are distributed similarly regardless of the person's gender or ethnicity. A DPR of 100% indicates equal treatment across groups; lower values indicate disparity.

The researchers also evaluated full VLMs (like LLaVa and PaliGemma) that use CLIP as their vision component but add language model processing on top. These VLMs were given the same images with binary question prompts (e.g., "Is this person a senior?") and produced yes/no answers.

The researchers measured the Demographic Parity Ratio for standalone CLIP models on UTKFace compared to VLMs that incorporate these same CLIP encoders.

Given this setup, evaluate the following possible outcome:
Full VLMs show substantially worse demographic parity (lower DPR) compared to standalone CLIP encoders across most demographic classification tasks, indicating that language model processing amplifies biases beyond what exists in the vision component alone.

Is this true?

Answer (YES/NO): NO